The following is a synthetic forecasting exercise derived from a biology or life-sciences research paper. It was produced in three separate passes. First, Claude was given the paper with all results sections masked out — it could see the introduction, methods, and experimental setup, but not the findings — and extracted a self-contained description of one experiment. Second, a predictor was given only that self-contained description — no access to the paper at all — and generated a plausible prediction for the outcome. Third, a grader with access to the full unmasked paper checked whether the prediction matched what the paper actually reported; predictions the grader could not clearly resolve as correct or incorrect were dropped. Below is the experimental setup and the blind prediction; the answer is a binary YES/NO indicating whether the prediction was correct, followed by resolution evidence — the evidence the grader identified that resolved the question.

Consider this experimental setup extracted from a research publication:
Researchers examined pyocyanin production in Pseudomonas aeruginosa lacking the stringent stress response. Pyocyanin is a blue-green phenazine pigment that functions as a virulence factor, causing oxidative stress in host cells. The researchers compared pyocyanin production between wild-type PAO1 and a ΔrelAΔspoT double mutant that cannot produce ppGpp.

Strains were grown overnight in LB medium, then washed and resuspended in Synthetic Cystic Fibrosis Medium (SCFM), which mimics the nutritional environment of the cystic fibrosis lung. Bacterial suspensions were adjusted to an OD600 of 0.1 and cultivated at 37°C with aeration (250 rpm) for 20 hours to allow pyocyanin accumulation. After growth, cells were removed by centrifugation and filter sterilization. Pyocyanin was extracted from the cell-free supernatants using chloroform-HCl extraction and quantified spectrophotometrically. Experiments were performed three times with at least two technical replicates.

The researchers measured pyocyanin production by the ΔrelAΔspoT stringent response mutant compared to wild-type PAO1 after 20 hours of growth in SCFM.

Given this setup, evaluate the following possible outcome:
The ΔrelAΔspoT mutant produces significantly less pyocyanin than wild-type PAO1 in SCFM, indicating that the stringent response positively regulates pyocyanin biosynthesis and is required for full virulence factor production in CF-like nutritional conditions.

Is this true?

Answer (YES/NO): YES